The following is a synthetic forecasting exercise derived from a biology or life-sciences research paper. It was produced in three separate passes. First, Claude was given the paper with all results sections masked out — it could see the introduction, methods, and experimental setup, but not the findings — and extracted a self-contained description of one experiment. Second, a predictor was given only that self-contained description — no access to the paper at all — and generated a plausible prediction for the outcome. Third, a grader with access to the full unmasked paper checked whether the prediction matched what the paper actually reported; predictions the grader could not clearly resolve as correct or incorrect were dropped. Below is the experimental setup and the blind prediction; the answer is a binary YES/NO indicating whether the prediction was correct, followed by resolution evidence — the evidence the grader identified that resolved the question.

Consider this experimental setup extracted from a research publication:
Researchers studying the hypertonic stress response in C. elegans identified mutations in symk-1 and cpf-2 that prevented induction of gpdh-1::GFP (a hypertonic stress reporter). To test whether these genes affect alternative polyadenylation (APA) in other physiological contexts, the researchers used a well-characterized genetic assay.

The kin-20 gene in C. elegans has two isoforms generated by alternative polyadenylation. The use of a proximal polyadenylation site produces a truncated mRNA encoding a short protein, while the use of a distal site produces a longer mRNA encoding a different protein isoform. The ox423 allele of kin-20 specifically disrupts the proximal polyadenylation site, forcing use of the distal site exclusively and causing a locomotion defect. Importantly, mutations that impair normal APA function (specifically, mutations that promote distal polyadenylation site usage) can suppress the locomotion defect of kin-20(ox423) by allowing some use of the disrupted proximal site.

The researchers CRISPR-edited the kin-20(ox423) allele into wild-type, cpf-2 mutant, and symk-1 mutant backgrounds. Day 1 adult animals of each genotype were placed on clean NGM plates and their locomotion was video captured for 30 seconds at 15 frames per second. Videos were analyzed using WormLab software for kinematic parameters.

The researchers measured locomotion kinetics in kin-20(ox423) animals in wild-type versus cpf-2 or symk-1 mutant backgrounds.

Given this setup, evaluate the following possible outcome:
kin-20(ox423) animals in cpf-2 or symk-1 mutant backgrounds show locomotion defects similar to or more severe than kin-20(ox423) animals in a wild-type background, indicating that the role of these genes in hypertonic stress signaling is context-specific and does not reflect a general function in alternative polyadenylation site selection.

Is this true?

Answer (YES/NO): NO